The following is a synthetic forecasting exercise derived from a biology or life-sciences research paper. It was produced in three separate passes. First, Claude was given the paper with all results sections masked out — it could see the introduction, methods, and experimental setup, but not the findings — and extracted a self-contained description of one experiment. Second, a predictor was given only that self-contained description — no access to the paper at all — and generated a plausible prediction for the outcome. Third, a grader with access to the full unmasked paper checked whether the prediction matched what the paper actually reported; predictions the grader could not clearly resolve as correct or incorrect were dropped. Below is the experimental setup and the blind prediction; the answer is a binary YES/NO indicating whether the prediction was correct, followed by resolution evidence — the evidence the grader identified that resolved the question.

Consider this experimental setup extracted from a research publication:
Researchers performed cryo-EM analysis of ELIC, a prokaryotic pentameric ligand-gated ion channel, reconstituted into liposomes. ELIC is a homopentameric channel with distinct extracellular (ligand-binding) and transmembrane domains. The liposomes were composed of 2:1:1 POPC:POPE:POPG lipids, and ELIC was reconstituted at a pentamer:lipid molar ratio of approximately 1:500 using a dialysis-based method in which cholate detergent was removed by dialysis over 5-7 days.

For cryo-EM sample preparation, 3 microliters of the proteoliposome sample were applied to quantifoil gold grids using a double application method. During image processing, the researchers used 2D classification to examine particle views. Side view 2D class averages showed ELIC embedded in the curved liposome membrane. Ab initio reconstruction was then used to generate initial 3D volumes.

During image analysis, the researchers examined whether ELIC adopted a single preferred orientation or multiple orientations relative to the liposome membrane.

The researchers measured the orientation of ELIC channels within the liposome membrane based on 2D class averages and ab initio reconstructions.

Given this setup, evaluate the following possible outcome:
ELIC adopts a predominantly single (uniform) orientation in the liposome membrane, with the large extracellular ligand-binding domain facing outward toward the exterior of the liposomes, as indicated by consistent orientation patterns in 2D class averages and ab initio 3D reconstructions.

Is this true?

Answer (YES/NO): NO